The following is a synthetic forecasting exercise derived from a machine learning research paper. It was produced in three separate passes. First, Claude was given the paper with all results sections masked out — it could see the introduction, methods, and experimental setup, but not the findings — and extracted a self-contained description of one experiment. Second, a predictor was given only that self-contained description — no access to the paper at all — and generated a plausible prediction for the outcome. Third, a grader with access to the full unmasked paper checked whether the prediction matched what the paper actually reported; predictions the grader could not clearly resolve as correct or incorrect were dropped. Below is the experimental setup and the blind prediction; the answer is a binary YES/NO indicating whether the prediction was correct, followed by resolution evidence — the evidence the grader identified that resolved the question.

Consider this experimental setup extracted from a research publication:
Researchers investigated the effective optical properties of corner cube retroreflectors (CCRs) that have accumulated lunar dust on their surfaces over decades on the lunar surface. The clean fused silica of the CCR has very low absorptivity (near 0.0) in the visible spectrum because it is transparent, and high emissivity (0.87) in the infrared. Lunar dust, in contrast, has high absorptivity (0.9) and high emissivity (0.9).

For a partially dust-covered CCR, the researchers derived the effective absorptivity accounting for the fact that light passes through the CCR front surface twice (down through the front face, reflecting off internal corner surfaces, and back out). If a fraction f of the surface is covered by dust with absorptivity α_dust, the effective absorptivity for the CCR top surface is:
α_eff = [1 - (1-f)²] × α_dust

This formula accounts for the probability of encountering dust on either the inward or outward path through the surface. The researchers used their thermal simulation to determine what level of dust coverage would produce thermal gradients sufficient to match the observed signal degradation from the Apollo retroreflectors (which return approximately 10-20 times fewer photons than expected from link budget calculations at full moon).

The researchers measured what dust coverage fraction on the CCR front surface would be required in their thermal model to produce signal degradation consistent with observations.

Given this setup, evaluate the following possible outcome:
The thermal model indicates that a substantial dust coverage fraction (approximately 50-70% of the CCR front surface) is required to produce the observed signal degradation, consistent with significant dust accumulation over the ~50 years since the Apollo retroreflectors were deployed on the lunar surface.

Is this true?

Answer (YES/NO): YES